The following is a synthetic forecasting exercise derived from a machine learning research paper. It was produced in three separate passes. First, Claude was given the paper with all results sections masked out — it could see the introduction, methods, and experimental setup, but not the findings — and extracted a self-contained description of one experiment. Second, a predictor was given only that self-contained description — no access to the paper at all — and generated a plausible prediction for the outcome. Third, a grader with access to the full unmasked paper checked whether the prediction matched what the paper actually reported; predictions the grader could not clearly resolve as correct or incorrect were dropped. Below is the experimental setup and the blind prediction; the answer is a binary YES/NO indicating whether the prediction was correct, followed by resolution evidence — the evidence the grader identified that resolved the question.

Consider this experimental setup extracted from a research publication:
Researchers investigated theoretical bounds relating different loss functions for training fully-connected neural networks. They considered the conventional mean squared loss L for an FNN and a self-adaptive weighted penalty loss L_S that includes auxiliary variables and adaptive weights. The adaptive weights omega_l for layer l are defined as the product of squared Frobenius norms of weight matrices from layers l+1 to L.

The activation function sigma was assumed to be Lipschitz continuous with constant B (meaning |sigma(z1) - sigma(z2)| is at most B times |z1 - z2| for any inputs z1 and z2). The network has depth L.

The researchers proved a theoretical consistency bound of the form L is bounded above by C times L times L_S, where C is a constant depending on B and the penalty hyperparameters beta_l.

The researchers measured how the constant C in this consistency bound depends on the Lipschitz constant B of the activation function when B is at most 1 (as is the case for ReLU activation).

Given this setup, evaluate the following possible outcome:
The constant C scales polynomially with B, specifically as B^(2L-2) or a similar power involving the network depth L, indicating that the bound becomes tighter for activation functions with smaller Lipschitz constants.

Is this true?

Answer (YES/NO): NO